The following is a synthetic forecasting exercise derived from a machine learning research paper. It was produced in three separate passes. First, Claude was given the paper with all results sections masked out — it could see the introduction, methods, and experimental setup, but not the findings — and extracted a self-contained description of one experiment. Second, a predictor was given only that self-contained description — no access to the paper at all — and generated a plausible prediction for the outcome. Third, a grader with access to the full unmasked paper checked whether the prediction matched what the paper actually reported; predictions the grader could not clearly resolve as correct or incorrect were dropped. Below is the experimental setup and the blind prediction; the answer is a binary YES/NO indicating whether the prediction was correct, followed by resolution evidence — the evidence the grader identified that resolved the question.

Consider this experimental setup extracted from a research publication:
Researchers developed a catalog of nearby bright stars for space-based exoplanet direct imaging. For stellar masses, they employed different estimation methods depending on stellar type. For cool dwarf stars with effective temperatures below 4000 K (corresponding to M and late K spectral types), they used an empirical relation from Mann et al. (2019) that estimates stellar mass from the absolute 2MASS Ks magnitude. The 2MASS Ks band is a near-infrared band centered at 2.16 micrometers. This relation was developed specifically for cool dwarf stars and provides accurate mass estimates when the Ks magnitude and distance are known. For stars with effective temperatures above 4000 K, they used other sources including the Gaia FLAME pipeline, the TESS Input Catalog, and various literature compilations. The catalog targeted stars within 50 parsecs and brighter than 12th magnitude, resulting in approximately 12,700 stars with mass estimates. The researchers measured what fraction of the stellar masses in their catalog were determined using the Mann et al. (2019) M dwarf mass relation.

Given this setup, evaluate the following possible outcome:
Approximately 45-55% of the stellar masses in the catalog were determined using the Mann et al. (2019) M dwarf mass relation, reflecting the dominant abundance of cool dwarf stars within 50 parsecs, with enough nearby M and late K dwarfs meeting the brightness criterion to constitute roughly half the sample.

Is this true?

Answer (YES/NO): NO